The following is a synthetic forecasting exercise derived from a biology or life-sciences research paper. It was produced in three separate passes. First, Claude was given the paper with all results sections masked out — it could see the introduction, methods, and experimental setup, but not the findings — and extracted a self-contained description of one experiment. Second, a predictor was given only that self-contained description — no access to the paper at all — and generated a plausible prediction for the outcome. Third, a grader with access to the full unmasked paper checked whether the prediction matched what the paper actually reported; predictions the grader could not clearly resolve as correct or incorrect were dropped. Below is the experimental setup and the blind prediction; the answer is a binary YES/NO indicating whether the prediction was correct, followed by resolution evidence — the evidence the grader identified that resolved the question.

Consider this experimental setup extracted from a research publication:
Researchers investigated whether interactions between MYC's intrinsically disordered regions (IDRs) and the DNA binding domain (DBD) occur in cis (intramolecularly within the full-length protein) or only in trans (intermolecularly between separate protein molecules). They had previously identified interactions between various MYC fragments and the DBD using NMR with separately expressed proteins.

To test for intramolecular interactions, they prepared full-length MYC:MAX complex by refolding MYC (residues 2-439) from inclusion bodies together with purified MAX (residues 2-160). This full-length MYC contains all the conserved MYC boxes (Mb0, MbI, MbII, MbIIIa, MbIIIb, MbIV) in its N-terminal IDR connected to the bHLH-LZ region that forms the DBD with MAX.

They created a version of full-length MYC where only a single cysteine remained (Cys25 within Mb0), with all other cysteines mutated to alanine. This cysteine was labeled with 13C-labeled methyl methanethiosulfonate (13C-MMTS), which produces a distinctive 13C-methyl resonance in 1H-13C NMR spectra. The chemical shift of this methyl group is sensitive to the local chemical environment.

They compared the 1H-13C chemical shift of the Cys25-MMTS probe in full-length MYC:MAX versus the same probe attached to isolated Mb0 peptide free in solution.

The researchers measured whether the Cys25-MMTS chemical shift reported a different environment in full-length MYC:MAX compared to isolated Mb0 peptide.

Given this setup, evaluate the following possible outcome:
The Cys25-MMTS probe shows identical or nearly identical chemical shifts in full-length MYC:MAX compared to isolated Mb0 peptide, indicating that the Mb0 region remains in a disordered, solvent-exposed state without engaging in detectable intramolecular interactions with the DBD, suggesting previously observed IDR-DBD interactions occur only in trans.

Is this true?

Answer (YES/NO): NO